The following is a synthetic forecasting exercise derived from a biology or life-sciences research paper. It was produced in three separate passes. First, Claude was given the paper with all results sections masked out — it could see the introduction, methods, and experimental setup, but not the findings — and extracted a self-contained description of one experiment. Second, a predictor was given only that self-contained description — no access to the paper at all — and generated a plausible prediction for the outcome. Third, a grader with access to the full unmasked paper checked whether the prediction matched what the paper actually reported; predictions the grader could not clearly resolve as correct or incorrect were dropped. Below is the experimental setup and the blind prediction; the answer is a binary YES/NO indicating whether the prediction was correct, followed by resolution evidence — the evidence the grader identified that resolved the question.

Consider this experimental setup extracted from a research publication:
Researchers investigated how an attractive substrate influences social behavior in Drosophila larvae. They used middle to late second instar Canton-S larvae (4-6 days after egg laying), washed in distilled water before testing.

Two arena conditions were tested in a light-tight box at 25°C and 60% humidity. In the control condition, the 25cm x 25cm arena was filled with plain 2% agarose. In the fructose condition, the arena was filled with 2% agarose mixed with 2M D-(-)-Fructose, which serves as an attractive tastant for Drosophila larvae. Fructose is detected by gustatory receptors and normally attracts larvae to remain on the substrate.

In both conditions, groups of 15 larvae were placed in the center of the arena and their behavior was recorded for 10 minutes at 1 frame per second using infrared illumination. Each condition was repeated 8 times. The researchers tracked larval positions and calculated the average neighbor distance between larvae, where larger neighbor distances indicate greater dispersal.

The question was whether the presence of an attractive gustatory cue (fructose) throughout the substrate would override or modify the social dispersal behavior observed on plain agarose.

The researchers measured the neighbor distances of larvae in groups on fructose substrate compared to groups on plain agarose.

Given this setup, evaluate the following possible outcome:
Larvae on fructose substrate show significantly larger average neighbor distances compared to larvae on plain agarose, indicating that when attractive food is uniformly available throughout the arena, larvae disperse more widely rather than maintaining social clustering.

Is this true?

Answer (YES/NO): NO